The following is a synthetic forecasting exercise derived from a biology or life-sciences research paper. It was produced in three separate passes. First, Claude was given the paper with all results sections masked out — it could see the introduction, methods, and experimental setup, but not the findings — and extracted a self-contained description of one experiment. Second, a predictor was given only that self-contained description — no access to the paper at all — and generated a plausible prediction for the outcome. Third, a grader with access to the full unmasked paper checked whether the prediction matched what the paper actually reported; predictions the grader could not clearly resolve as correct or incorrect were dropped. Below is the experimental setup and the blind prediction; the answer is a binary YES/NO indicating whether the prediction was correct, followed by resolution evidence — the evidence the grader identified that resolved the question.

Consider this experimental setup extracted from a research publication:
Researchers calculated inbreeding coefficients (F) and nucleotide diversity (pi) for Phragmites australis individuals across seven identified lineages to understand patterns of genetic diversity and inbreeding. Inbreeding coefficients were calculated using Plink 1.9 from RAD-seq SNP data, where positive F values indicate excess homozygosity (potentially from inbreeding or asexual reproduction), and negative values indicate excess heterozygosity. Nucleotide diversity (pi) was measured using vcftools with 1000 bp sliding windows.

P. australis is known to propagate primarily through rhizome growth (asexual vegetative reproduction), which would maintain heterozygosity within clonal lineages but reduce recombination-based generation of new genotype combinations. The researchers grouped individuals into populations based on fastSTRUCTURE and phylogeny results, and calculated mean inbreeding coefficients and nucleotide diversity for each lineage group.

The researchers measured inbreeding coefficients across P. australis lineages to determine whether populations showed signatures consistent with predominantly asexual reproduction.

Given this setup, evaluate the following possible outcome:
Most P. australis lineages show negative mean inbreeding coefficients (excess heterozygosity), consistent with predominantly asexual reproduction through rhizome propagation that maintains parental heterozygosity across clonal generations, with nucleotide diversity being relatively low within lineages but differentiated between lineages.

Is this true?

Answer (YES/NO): NO